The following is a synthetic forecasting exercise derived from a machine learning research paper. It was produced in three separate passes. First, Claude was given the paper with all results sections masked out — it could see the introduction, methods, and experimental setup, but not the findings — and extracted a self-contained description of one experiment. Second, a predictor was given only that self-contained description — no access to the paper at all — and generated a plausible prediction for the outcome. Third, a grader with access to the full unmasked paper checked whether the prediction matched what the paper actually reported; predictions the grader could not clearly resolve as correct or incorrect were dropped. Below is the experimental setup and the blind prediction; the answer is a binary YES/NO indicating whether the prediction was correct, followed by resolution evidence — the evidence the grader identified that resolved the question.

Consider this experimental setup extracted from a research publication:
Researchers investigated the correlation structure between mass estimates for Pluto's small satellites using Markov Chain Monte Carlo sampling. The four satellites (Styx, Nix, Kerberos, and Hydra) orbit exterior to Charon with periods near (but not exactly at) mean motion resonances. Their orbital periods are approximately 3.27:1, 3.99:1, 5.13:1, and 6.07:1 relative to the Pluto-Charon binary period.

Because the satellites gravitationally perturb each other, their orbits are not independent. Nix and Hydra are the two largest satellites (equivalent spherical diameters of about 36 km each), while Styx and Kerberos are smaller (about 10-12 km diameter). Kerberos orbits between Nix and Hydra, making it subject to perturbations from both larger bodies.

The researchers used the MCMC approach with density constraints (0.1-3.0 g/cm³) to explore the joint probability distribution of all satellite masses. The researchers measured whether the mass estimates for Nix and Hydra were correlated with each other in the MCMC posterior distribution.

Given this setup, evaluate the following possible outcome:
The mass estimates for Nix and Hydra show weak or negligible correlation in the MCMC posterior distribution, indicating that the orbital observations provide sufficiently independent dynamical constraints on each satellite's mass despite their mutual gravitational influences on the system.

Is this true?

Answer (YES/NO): NO